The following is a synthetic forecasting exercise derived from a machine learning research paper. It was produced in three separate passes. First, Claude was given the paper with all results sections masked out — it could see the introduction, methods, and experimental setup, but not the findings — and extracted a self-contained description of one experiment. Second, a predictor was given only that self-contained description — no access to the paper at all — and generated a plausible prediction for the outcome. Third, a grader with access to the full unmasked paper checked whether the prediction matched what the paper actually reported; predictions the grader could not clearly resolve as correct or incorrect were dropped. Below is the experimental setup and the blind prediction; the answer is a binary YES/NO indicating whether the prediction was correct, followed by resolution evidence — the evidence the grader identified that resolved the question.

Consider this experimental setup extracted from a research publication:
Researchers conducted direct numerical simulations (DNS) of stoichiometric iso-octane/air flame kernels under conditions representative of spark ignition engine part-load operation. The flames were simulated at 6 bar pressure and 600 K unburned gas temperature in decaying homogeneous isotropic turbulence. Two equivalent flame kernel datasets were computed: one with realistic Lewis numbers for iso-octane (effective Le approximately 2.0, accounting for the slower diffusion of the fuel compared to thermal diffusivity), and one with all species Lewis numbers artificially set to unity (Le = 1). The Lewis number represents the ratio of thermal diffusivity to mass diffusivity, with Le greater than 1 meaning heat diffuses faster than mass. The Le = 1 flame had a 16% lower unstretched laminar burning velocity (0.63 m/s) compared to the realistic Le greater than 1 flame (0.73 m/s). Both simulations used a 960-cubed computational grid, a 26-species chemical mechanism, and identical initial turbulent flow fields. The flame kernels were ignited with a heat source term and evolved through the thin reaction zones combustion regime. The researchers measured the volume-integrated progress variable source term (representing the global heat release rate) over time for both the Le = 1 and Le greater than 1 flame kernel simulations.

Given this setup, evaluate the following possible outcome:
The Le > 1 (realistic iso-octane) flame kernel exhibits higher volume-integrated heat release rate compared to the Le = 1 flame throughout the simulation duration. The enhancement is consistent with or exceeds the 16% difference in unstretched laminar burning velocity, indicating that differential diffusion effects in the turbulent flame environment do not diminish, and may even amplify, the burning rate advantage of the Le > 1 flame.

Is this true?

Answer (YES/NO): NO